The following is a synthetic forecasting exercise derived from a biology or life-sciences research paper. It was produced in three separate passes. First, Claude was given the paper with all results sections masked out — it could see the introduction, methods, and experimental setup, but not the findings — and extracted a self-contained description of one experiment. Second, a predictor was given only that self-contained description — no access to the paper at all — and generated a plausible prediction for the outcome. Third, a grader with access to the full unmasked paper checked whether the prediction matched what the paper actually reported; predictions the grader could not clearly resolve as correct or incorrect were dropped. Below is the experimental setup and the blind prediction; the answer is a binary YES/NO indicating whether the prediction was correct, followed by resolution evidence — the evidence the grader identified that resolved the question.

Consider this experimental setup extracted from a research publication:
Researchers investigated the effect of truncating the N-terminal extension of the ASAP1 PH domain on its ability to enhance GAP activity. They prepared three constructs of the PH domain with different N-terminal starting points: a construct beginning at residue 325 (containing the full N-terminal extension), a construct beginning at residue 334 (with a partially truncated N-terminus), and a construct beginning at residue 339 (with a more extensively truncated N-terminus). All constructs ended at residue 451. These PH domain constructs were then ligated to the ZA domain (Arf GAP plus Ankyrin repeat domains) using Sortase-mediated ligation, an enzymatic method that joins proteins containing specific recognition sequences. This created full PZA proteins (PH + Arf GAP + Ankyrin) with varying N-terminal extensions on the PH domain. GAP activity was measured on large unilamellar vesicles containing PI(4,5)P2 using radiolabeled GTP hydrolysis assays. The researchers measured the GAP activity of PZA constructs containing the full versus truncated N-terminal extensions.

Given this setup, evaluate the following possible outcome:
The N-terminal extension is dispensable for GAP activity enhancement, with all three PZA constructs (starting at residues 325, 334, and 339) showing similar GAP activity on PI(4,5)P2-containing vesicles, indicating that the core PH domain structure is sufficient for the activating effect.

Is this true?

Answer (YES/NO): NO